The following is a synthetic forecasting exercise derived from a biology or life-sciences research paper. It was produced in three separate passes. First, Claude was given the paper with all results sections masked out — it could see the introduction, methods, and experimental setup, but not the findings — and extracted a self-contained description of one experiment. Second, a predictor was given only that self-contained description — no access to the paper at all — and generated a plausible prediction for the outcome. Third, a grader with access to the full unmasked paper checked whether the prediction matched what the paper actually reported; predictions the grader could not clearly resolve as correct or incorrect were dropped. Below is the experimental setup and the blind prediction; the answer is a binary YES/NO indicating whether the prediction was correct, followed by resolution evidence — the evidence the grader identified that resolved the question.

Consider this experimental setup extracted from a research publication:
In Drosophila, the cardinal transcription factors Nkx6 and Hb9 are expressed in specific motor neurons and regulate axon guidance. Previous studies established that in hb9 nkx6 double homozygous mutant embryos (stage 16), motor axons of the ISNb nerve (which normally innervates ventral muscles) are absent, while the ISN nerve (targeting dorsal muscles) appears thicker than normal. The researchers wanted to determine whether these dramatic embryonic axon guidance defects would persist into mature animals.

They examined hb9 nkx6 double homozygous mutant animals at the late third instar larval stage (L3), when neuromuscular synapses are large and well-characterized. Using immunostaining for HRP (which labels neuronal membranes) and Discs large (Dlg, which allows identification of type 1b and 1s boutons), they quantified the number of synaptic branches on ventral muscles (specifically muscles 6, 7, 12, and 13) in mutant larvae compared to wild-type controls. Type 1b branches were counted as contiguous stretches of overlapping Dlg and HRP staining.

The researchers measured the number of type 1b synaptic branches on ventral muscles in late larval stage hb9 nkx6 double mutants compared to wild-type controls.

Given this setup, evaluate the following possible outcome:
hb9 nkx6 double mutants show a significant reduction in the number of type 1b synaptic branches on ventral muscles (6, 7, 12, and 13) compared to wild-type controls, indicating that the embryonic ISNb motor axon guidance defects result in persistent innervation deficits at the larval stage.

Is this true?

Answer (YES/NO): NO